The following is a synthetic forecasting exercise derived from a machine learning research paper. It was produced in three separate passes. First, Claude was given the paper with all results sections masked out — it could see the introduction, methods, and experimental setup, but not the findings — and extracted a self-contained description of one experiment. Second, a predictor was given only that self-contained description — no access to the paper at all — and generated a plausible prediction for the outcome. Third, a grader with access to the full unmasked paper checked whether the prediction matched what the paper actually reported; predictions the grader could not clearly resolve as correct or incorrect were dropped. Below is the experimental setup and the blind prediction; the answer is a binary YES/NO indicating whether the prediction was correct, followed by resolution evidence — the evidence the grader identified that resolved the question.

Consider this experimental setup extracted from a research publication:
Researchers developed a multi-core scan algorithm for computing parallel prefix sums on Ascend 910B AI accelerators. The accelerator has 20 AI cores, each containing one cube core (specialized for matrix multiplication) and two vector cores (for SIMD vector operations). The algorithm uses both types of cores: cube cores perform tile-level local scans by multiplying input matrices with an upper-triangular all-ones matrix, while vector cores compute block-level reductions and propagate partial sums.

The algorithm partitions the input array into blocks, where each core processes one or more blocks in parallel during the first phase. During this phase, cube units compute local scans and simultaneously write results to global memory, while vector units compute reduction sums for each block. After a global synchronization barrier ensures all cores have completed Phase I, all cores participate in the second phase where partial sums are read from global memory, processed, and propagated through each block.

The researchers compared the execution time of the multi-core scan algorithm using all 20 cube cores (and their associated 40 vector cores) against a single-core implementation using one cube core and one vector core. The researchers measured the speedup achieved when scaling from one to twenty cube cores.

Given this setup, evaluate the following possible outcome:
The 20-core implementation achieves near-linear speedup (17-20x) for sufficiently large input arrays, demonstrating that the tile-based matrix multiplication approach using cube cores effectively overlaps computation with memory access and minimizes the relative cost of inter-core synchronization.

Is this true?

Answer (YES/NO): NO